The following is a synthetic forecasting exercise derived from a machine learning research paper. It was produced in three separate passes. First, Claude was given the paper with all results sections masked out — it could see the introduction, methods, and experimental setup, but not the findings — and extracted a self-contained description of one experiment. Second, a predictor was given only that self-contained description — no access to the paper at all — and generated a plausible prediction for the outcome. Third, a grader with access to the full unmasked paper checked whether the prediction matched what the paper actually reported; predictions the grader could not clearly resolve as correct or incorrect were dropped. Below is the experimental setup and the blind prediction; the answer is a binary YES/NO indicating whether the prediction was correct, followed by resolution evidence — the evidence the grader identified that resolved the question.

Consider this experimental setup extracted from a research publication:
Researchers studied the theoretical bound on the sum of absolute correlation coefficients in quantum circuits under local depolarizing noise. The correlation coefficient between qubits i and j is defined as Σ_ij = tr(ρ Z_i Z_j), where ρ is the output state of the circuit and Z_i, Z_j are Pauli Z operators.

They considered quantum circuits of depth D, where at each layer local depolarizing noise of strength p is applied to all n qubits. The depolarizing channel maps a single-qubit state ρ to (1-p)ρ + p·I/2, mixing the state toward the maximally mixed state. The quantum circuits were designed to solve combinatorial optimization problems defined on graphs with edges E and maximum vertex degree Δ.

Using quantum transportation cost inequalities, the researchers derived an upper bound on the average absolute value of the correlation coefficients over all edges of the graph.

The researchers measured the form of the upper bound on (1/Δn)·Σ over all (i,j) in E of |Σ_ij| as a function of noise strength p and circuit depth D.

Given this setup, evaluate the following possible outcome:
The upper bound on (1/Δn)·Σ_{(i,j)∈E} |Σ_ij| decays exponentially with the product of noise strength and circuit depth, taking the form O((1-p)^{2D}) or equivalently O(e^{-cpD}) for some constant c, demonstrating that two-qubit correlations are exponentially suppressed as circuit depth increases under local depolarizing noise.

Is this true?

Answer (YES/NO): NO